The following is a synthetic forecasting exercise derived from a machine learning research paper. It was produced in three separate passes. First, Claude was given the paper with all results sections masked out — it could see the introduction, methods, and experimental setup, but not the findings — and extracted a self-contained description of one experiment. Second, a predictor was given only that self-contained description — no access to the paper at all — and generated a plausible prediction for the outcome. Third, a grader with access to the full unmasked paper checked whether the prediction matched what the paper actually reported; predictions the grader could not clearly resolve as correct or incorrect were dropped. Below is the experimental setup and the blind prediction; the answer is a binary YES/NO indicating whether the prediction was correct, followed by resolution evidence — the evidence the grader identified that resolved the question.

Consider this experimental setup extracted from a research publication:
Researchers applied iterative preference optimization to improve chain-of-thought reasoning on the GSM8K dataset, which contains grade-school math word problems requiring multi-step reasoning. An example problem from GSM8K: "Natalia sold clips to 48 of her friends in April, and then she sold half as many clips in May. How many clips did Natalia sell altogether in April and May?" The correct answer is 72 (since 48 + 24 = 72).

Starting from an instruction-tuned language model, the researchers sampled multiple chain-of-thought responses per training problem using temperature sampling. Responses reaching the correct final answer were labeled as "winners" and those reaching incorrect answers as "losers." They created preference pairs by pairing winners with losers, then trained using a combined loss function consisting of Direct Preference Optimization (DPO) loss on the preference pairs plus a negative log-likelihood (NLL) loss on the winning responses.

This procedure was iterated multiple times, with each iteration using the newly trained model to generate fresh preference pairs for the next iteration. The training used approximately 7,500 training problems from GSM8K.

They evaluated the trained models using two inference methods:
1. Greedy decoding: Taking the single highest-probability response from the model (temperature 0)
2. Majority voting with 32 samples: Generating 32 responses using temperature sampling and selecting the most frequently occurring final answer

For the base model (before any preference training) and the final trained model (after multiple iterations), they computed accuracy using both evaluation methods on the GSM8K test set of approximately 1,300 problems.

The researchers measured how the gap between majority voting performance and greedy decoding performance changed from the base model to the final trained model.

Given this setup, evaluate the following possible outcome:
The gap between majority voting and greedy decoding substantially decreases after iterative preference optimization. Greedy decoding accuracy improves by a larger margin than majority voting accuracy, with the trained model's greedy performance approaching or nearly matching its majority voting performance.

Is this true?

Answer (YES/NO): YES